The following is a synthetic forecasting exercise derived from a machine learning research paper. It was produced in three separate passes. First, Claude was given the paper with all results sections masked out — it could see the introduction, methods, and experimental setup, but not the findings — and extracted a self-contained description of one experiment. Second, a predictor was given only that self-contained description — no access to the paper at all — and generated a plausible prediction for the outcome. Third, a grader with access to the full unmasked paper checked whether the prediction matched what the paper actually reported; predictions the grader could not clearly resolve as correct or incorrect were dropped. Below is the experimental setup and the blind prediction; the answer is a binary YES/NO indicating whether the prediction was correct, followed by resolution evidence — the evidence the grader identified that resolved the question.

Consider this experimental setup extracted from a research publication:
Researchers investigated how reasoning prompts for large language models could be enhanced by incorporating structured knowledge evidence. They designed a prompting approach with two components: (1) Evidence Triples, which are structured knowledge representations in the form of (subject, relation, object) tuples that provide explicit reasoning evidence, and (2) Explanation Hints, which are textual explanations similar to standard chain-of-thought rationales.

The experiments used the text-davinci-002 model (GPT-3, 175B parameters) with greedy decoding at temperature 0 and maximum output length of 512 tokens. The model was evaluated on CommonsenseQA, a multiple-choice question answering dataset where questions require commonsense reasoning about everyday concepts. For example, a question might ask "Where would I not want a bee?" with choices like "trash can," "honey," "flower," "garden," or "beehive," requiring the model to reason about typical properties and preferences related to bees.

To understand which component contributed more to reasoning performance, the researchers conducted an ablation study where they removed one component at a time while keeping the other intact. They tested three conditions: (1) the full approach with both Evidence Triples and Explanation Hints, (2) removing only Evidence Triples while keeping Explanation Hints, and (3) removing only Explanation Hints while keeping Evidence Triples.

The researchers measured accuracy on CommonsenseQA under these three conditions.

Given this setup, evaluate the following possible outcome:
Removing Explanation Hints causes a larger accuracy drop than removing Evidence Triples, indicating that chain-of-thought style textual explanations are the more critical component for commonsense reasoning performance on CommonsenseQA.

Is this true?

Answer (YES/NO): NO